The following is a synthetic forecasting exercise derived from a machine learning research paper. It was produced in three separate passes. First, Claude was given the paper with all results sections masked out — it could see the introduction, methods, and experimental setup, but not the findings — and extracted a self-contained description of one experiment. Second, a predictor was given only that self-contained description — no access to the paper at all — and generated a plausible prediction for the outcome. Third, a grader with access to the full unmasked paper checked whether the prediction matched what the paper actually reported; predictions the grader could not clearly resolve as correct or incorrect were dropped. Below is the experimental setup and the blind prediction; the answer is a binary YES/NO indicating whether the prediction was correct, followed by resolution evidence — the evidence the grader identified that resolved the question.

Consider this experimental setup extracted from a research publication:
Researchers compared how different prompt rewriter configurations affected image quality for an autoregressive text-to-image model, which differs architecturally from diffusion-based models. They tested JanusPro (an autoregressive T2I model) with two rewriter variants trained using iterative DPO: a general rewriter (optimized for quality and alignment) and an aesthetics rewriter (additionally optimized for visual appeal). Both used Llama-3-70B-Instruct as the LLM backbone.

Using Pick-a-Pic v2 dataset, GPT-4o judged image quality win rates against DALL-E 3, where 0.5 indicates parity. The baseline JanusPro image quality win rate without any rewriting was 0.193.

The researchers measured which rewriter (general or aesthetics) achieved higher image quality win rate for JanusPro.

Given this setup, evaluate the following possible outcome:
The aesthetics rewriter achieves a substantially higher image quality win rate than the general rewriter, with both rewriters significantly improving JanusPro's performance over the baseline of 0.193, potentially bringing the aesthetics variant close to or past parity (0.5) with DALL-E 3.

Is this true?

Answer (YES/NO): NO